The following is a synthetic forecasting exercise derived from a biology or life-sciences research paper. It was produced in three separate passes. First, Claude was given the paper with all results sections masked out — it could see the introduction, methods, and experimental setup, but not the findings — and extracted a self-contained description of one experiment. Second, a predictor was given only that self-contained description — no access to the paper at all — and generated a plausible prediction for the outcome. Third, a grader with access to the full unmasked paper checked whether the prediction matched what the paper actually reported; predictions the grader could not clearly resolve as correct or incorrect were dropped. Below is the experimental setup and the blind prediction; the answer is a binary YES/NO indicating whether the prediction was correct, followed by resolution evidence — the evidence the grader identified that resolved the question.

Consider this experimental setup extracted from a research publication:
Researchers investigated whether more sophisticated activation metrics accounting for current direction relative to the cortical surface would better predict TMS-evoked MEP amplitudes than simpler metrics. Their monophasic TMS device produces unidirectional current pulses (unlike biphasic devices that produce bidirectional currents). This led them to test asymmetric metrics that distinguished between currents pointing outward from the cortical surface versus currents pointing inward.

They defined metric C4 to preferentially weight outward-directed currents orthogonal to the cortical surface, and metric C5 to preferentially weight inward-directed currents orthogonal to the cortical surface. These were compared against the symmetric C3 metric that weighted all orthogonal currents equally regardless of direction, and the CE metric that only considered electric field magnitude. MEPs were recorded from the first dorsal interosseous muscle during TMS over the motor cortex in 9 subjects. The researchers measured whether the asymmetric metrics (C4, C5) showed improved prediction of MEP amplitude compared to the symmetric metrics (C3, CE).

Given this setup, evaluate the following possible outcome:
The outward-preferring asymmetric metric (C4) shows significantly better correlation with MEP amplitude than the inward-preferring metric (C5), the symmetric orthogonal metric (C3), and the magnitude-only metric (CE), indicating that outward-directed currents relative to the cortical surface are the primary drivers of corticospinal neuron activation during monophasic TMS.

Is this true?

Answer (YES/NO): NO